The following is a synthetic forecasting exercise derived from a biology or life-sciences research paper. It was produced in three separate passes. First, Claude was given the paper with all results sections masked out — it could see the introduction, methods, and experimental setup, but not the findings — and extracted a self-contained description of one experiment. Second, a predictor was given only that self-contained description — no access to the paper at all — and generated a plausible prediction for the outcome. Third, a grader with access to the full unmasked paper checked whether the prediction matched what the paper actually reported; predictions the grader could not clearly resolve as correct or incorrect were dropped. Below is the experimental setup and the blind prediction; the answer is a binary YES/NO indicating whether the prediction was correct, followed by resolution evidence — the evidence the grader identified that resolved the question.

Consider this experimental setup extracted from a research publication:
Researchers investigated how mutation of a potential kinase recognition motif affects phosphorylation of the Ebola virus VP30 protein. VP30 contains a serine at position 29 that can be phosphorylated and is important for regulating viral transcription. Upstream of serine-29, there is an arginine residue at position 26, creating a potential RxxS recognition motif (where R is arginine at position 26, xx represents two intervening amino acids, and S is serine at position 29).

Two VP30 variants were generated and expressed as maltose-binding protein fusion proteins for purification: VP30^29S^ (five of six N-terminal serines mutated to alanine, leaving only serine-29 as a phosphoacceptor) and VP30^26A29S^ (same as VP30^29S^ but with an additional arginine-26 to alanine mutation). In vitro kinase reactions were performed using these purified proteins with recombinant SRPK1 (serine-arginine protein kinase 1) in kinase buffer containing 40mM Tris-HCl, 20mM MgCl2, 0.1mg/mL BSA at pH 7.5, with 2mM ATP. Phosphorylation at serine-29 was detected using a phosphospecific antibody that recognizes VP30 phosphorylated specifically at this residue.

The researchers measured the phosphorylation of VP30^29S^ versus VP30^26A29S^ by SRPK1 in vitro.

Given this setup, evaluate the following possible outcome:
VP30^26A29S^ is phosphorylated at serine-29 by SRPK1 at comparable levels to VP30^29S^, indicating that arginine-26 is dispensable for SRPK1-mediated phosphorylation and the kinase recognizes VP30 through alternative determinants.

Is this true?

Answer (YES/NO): NO